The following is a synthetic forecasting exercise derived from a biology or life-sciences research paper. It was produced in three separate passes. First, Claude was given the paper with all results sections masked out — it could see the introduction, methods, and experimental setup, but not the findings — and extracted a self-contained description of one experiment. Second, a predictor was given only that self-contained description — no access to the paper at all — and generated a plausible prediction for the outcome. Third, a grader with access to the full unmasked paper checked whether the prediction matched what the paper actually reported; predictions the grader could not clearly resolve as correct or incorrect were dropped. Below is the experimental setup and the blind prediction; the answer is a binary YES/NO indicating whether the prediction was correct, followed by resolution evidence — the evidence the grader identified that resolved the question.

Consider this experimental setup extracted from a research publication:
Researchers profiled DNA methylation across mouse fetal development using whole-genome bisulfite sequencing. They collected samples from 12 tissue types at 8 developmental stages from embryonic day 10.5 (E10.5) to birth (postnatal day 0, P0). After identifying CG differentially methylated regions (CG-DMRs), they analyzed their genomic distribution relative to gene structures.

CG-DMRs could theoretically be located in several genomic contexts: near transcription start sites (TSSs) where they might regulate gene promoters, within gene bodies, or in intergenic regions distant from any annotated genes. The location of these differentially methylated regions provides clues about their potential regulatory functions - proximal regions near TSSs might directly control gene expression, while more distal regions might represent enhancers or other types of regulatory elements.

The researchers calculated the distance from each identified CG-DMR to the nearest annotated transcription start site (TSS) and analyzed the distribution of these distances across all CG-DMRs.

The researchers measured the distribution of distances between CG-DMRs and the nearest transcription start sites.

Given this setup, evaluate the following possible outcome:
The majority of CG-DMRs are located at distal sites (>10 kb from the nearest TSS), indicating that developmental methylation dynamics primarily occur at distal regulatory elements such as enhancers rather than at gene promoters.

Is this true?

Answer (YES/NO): YES